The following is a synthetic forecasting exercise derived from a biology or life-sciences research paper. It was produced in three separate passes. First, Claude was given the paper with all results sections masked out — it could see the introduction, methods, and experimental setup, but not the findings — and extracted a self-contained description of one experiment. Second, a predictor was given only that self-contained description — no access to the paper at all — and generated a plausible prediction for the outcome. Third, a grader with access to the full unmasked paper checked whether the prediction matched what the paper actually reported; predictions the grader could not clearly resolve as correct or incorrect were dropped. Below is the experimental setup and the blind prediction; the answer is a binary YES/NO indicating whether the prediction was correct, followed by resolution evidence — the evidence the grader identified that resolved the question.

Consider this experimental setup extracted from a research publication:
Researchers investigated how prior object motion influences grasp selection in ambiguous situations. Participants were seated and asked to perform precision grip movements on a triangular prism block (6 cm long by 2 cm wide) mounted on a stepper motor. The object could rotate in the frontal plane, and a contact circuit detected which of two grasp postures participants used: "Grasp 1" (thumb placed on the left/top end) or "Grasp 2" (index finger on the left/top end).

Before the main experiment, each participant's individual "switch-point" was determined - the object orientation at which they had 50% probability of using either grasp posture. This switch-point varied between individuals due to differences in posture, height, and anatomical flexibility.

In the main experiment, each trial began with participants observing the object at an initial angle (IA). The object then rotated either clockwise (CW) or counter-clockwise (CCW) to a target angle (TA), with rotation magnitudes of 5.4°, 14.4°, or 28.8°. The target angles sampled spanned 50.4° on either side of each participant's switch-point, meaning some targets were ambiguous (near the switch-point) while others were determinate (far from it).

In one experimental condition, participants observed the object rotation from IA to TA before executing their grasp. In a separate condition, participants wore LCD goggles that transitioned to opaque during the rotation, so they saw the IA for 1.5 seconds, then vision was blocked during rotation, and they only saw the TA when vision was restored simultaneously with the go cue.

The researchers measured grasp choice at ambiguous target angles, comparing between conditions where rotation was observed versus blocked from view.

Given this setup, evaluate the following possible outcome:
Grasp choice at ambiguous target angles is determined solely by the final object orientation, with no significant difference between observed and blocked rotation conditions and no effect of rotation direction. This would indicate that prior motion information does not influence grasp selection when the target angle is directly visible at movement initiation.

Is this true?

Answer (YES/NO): NO